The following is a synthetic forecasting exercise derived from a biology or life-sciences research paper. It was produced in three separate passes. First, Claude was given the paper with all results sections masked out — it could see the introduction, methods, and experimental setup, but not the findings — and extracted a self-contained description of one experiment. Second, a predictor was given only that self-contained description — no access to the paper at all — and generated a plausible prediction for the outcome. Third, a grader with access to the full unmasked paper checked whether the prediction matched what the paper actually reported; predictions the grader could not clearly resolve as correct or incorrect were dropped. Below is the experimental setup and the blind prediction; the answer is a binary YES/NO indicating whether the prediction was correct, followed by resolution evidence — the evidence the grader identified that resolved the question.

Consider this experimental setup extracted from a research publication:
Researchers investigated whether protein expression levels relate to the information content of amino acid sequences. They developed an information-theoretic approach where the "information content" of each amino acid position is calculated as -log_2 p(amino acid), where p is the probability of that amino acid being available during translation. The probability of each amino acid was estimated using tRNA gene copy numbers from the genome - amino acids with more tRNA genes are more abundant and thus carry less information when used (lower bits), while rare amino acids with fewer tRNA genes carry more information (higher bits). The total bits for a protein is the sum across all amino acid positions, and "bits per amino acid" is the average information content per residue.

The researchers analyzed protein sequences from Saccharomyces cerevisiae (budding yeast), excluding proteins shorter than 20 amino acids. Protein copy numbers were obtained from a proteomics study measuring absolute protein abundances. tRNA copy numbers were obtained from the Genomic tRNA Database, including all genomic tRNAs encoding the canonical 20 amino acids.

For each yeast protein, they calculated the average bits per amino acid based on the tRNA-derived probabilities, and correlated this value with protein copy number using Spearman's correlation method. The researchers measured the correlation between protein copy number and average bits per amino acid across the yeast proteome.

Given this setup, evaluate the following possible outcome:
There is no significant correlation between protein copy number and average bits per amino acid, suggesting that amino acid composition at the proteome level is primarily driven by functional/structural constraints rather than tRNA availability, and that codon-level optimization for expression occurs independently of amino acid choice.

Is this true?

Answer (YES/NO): NO